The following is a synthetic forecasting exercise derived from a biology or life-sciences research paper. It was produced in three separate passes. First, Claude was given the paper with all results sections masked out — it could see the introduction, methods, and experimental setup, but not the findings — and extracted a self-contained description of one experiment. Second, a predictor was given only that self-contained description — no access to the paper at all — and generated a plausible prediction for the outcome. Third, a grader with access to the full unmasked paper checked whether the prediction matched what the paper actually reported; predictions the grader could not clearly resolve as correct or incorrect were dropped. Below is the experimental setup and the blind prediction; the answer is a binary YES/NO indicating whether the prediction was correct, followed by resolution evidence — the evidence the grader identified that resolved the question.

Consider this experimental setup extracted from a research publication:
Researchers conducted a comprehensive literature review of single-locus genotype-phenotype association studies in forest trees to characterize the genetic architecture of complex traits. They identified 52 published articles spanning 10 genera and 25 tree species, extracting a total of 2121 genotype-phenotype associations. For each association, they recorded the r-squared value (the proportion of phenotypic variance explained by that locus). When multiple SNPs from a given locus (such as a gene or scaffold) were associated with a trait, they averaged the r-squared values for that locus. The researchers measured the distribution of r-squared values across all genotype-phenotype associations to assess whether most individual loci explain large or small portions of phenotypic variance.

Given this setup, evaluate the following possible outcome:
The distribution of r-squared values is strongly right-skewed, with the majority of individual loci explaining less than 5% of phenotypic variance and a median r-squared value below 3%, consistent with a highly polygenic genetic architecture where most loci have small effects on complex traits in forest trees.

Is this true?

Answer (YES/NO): NO